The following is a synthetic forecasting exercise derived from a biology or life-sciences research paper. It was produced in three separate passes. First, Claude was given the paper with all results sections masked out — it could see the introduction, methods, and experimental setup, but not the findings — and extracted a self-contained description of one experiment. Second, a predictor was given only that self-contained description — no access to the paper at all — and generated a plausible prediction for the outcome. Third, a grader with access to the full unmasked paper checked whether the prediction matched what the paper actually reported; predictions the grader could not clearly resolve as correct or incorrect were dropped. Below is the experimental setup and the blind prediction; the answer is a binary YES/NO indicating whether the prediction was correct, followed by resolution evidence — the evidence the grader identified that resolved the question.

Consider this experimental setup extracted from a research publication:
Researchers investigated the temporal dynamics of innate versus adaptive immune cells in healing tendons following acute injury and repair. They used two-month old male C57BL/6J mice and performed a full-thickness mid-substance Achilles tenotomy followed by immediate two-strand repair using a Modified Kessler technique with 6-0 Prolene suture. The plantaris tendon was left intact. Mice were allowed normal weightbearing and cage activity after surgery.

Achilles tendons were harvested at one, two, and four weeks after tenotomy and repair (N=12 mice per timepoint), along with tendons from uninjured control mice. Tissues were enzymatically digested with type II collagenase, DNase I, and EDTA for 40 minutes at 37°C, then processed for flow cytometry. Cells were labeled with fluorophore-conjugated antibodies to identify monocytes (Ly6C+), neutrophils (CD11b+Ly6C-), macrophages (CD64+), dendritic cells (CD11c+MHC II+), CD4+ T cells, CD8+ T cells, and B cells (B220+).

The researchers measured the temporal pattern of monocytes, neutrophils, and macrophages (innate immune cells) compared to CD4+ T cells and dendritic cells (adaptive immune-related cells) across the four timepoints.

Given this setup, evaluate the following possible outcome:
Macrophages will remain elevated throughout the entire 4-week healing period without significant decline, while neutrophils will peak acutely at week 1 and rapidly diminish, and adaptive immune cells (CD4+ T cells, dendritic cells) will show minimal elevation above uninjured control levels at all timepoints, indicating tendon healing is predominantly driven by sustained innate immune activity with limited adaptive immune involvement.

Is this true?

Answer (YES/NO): NO